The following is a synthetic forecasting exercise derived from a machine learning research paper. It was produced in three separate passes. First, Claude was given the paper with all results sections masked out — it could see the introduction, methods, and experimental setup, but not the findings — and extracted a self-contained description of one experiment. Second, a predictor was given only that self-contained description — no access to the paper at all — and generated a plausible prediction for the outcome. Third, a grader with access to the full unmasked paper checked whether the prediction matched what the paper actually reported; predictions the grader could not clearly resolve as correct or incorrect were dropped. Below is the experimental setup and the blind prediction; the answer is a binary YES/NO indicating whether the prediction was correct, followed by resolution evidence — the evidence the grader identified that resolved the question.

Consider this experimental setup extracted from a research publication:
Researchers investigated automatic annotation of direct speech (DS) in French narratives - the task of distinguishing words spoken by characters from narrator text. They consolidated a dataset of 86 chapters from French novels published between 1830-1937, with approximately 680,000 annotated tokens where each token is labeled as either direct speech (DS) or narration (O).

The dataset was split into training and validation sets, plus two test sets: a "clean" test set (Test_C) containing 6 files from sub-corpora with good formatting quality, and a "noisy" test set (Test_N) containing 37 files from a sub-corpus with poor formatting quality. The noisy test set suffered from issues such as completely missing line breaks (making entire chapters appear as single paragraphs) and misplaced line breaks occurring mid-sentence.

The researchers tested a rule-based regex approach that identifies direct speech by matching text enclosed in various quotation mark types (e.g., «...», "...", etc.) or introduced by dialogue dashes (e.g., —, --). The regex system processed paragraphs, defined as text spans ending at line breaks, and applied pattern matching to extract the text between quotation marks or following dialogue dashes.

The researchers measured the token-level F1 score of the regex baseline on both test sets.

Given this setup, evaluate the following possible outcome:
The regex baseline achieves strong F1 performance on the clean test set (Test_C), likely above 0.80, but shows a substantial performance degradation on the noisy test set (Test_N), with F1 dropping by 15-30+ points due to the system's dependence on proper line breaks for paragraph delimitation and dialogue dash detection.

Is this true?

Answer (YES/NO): YES